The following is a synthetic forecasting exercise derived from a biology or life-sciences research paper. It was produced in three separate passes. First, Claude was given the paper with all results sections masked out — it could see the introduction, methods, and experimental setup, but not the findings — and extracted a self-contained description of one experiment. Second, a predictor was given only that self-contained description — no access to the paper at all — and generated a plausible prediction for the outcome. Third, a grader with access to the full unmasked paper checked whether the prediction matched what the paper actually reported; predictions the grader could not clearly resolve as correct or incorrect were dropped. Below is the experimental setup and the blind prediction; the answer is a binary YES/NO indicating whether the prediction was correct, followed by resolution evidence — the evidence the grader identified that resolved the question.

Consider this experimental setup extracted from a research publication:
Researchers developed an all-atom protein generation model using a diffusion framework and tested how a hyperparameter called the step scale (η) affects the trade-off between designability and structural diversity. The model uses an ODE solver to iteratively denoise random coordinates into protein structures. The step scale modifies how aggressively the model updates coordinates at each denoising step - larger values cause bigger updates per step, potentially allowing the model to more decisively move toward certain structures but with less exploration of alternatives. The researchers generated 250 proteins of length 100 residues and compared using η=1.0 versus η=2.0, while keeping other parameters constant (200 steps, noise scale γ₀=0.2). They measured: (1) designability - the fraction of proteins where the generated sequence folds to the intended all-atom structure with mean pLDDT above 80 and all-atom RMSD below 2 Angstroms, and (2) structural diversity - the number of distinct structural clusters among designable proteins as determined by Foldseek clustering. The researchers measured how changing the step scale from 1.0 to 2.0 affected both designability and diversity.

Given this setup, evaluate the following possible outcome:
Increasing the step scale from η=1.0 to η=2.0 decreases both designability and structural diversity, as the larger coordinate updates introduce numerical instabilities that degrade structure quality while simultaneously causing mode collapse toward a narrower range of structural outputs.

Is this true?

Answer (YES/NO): NO